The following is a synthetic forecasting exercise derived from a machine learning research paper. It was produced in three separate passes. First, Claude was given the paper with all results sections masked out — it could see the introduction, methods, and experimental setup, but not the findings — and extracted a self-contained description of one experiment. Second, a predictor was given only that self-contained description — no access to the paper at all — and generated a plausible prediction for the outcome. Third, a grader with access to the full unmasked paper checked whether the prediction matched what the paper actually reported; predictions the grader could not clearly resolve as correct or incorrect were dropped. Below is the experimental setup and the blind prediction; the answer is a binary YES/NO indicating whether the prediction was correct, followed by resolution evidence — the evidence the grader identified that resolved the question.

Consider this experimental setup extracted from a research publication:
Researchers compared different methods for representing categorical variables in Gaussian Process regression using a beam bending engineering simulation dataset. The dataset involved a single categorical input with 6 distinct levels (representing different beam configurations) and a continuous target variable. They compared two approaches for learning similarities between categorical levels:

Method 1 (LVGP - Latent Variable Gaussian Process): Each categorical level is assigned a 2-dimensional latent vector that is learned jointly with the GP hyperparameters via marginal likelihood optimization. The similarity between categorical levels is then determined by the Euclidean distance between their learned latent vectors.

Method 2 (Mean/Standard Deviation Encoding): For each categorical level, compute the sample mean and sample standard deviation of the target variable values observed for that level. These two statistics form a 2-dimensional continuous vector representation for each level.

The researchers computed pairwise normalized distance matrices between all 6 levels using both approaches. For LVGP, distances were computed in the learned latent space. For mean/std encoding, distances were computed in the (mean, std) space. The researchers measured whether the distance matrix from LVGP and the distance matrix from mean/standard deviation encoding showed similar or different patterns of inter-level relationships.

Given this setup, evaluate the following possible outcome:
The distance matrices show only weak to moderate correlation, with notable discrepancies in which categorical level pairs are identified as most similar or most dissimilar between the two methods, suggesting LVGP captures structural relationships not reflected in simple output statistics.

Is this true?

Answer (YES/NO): NO